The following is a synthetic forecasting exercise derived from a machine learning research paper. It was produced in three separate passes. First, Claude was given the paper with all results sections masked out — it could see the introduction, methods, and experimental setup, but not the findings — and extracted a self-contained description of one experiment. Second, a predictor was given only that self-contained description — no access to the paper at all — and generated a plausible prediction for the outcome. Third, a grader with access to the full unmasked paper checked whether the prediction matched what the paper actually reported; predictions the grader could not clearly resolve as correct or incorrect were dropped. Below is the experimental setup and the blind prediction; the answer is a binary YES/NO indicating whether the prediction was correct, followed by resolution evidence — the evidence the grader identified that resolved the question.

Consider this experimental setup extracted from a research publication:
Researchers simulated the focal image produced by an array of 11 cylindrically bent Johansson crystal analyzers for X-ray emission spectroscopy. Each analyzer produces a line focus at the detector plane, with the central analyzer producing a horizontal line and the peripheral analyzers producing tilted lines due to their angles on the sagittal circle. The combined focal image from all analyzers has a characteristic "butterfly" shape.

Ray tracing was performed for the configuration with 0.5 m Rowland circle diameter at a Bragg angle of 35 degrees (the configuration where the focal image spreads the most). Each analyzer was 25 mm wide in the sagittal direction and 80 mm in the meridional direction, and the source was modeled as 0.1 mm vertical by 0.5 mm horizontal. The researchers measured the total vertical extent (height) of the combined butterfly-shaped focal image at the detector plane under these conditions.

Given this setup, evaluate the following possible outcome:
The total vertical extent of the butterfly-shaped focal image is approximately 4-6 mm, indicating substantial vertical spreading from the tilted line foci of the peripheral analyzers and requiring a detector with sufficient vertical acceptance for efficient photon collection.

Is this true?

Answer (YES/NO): NO